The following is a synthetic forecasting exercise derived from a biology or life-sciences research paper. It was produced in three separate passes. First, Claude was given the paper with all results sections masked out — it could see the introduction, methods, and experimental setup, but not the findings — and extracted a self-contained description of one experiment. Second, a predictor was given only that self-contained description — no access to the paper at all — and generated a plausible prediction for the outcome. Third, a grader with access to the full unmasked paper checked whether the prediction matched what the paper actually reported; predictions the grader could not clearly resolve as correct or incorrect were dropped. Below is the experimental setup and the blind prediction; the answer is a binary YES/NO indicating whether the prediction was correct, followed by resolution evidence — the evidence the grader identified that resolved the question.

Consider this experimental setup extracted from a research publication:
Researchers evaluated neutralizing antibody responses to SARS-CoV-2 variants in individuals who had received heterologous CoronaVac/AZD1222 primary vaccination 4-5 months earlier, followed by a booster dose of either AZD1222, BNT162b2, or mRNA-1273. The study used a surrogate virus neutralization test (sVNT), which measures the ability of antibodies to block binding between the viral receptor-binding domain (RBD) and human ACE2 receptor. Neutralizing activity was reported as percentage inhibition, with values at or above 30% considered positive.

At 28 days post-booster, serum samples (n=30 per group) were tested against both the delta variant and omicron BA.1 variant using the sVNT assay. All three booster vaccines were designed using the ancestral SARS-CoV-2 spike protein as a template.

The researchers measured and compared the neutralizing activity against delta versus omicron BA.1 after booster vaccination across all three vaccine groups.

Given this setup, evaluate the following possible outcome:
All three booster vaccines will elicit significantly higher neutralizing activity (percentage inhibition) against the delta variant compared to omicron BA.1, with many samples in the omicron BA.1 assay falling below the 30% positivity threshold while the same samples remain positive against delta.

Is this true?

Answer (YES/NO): NO